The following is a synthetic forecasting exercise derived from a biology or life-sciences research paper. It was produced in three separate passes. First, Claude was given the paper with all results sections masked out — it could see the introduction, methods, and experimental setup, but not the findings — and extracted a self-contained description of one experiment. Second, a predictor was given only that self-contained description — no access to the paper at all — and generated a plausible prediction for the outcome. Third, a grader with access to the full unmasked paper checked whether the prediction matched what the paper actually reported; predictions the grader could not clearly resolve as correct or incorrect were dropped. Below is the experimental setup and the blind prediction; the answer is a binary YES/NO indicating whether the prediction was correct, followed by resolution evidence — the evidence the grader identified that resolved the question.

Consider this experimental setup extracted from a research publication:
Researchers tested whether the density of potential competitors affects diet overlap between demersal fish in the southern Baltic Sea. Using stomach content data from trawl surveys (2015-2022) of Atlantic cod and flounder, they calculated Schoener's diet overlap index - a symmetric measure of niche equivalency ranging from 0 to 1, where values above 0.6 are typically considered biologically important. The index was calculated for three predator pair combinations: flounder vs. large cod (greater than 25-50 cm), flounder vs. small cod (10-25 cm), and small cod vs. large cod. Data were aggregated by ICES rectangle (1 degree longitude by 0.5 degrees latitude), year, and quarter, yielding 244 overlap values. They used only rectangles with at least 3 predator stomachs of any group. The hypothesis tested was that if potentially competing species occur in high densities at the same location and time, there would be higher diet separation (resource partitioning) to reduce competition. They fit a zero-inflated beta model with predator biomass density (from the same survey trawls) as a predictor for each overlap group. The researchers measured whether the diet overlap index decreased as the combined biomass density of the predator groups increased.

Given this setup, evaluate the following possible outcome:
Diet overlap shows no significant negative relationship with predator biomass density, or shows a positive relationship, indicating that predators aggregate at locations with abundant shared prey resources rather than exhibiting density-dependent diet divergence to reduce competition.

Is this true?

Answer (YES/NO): NO